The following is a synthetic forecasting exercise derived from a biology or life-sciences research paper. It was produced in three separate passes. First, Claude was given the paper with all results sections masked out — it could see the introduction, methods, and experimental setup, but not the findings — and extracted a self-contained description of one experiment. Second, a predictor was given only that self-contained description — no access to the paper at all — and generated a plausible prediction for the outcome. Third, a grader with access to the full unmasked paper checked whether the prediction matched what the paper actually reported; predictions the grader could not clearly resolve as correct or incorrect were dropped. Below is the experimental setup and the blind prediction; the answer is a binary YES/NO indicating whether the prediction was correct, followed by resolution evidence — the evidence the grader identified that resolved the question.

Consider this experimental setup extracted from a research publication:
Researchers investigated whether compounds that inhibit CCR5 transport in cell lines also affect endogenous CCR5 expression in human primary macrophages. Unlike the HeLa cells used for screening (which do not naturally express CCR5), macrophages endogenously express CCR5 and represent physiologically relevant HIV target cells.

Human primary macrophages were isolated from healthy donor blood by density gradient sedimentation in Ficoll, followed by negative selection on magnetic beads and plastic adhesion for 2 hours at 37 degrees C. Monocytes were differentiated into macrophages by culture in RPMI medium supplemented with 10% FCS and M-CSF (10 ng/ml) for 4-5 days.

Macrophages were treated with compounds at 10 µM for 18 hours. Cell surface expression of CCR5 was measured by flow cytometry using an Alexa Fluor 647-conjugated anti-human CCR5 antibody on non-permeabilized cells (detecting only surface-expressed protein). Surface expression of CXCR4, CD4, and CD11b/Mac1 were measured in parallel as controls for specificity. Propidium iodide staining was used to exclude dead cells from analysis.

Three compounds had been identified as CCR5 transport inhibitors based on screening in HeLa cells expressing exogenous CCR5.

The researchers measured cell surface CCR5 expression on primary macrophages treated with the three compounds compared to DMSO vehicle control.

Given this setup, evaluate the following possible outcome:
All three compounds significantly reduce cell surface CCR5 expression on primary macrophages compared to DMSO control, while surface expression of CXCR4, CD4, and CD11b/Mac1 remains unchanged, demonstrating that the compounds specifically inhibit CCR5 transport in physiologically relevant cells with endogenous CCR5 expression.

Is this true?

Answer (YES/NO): NO